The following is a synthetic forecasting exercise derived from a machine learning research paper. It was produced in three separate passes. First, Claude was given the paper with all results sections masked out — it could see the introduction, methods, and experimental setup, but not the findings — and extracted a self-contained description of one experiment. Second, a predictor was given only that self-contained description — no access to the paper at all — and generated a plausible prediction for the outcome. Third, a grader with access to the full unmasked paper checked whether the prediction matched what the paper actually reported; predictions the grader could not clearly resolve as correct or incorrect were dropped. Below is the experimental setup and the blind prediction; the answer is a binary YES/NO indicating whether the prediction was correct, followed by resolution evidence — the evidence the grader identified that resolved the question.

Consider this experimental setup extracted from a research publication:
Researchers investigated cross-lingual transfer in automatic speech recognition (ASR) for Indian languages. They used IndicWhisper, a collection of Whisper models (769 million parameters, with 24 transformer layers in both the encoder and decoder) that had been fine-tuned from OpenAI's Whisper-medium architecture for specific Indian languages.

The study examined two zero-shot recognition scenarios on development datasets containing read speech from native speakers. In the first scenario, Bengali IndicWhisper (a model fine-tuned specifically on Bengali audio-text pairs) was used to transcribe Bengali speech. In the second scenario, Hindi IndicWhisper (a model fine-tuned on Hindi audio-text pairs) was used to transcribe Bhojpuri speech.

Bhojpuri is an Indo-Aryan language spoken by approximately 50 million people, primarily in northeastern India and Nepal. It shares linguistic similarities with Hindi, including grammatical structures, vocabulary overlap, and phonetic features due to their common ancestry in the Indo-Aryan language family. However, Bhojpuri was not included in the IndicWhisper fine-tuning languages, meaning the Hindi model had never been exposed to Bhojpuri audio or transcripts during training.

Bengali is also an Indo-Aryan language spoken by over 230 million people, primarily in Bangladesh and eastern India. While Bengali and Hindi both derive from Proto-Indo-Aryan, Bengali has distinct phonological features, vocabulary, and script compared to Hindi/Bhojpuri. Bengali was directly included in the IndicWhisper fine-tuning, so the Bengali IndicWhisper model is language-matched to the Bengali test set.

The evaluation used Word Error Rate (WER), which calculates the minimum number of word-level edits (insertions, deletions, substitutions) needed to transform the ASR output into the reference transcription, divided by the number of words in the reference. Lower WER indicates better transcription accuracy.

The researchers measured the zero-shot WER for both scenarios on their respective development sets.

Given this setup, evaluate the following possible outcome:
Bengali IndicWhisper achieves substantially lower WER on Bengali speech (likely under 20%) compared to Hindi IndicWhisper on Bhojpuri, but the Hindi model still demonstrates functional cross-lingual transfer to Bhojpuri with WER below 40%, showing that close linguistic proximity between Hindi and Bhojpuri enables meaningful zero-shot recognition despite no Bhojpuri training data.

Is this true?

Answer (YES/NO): NO